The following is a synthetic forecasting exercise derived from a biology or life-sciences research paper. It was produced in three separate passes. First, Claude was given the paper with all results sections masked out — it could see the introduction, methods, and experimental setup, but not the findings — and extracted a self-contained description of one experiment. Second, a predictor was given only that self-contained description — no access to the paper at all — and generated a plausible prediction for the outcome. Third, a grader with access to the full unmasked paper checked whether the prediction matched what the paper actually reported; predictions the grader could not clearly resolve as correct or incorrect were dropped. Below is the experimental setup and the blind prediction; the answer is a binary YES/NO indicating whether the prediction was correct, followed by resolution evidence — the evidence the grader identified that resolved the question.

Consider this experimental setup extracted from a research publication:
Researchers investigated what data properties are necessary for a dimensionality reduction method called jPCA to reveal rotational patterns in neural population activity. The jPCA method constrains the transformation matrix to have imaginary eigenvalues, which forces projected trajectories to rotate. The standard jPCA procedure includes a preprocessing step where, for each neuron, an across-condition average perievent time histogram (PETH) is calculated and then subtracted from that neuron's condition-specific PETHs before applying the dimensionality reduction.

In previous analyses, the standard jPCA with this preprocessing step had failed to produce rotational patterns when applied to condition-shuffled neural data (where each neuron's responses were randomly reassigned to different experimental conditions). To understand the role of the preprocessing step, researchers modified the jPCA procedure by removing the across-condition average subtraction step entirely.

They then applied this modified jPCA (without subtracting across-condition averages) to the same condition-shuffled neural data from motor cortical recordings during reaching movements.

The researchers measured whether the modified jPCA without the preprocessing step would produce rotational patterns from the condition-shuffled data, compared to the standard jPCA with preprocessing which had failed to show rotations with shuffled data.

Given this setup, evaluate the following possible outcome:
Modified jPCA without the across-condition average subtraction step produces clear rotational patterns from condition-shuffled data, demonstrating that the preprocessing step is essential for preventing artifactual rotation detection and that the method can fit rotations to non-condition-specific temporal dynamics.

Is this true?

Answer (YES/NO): YES